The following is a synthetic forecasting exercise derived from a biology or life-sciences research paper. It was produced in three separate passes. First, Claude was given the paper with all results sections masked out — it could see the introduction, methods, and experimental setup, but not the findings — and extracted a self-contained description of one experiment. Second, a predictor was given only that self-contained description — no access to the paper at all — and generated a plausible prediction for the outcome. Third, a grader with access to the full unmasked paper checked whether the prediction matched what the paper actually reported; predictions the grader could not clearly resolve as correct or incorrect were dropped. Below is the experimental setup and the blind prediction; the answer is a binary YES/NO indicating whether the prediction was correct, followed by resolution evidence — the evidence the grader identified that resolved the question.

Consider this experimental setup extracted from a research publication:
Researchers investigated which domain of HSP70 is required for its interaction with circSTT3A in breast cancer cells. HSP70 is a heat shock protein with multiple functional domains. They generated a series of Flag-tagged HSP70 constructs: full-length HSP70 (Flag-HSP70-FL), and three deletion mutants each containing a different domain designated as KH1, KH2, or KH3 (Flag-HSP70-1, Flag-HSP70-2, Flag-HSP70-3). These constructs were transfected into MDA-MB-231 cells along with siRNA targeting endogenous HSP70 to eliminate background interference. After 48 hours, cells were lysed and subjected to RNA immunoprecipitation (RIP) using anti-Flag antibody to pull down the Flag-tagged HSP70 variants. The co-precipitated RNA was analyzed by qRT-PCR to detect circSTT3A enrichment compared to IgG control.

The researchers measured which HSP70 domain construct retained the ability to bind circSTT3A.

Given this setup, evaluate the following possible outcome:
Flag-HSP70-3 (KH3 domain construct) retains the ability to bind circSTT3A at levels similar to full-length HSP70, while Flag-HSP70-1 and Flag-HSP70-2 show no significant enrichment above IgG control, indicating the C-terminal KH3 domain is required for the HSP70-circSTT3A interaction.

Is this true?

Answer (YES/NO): NO